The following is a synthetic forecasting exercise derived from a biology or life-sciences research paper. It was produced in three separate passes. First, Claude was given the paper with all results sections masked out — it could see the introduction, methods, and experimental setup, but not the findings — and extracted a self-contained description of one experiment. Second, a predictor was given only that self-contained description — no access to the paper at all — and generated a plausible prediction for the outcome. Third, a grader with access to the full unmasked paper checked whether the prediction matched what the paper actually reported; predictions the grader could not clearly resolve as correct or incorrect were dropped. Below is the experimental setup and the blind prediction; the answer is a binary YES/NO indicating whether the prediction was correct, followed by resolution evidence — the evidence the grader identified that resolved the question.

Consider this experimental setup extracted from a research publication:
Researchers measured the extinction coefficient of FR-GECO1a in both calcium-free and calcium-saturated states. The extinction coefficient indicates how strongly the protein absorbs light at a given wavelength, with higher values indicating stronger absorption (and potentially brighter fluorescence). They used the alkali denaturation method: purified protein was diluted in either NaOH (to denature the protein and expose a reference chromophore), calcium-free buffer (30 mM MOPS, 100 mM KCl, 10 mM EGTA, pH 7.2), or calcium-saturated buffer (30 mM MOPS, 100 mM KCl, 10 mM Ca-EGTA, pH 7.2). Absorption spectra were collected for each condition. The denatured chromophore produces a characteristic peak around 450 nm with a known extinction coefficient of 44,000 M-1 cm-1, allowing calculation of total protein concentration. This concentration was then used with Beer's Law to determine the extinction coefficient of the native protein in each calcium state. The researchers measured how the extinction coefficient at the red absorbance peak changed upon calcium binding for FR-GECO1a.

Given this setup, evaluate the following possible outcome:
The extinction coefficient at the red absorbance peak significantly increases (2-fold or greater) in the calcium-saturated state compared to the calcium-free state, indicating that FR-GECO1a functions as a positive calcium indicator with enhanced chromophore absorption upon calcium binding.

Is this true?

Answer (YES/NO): YES